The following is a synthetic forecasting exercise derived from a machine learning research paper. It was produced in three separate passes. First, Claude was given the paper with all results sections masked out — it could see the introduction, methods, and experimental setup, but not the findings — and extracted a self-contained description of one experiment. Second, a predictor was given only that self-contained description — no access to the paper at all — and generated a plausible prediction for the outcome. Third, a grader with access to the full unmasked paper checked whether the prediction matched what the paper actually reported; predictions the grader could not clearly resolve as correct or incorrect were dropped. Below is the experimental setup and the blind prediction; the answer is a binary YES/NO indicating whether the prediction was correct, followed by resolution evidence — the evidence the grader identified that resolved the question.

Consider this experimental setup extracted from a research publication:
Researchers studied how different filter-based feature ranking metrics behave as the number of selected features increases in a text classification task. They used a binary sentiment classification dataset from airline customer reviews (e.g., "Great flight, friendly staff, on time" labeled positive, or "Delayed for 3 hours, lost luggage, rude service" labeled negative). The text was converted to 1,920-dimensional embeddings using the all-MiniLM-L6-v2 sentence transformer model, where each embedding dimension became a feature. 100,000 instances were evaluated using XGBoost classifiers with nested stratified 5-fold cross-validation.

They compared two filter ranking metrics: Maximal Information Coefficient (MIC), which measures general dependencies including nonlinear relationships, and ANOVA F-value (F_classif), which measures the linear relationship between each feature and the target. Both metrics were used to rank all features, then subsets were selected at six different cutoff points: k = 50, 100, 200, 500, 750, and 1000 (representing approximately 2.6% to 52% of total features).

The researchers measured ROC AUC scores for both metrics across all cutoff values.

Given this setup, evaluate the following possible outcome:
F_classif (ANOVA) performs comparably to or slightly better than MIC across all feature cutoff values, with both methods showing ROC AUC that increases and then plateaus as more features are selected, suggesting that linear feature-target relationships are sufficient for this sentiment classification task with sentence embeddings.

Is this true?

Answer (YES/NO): NO